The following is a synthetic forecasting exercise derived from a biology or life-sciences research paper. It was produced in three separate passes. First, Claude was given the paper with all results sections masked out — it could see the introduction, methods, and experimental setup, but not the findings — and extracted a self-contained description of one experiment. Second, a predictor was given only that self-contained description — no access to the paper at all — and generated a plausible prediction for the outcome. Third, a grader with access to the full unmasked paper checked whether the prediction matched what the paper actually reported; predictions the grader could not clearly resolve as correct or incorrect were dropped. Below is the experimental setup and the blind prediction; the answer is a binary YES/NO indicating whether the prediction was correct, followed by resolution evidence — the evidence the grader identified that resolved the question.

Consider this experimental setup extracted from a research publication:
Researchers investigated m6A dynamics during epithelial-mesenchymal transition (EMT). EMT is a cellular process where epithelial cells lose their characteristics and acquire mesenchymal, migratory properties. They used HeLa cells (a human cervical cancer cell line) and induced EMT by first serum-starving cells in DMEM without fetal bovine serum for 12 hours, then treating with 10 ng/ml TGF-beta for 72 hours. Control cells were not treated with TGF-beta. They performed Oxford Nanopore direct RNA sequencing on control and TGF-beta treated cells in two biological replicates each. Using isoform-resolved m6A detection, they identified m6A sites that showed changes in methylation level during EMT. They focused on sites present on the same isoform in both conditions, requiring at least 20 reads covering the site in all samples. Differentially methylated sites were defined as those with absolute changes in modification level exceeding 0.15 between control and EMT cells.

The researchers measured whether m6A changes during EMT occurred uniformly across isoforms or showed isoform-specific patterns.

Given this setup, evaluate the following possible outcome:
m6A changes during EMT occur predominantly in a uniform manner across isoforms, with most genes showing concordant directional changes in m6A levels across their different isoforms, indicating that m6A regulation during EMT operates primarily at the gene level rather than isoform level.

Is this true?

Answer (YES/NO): NO